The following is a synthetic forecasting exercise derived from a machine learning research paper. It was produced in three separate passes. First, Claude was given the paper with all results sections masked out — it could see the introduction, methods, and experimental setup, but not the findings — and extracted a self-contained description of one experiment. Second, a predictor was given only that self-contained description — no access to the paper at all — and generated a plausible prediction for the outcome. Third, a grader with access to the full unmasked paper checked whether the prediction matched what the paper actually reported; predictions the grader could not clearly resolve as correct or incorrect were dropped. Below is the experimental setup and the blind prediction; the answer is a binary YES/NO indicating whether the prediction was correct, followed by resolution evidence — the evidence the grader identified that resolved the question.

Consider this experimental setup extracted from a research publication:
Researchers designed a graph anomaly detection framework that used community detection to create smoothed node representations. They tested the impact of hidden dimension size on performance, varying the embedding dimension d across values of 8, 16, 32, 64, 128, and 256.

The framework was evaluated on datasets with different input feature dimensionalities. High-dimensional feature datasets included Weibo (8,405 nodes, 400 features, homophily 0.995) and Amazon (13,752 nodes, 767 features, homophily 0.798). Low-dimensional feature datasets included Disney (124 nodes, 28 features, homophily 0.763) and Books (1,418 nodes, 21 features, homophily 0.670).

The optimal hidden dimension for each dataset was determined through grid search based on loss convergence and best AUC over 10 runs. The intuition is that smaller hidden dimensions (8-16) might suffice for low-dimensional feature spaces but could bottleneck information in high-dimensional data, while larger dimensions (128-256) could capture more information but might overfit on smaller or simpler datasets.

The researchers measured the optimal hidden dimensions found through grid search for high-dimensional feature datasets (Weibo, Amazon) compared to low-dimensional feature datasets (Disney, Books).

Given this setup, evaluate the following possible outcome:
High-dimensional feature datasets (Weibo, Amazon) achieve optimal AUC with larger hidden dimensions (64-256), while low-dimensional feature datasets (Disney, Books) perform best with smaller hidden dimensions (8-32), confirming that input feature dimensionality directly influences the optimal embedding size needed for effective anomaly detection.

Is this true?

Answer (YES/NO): YES